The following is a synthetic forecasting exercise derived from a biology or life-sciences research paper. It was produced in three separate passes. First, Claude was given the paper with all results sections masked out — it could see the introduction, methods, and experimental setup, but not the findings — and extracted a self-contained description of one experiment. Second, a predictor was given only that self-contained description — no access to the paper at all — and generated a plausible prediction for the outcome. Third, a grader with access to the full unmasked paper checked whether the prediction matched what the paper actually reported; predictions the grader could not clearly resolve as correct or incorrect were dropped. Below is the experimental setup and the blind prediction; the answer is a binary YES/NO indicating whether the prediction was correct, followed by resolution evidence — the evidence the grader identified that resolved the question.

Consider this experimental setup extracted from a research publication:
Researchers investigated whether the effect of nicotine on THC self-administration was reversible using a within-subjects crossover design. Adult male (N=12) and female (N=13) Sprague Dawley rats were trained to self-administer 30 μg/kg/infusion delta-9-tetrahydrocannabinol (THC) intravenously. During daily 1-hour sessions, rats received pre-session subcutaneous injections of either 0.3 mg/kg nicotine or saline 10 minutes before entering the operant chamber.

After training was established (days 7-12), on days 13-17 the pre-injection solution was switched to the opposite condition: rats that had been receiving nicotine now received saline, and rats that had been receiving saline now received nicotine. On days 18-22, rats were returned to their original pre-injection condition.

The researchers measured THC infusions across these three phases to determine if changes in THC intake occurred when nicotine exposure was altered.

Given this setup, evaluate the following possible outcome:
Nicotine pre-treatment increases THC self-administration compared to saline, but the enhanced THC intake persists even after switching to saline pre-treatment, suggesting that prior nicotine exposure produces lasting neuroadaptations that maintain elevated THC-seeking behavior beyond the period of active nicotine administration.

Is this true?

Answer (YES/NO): NO